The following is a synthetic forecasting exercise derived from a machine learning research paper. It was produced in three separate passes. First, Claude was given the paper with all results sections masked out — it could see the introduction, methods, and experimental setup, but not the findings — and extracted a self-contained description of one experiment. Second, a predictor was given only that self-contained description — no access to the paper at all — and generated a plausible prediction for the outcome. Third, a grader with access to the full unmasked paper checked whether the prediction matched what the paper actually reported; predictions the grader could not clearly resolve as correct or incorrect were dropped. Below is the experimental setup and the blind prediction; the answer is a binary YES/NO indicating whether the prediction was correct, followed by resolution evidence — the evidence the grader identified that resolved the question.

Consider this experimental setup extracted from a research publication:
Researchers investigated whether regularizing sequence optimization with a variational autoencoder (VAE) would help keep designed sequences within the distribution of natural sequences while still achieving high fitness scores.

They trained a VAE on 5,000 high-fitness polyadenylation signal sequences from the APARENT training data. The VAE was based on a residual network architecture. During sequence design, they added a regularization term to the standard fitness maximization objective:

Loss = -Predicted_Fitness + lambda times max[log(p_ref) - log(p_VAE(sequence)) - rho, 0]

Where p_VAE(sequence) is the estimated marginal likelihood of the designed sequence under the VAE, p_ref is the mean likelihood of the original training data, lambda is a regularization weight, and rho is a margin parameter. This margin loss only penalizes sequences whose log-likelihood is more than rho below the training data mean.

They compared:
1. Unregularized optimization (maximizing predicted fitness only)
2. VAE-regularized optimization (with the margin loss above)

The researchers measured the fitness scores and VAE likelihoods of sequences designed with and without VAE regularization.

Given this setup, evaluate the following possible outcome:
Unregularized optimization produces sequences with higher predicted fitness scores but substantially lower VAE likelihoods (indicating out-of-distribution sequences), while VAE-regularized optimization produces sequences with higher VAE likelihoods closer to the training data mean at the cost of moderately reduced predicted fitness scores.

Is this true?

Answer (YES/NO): NO